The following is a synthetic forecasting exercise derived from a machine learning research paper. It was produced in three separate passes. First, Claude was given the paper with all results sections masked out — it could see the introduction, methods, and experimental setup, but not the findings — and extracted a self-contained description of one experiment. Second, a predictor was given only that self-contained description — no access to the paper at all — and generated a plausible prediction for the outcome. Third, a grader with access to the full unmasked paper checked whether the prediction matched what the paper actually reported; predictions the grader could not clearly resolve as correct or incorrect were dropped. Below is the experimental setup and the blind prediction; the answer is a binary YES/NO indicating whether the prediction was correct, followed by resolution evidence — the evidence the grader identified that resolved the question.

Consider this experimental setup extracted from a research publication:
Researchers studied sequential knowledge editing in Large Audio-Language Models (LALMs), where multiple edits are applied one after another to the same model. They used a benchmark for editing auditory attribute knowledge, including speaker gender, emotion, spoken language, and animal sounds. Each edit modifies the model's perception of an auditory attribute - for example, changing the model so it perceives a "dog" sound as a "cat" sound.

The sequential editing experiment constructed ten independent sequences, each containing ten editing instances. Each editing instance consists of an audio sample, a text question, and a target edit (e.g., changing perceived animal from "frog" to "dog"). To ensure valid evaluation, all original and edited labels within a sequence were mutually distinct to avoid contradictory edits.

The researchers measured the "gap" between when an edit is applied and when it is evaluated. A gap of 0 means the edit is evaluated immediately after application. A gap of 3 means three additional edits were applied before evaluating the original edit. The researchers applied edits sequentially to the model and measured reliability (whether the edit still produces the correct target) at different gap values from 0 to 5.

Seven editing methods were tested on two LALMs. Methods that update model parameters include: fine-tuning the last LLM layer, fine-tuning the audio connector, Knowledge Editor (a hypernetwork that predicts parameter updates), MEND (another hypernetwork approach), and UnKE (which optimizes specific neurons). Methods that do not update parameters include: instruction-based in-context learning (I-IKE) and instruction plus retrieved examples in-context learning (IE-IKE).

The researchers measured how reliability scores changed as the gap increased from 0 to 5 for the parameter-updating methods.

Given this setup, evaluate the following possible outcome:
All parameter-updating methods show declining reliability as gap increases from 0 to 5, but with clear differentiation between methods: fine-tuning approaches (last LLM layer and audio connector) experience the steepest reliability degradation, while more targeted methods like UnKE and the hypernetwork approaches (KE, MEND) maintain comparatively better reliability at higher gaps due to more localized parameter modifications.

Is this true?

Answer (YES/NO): NO